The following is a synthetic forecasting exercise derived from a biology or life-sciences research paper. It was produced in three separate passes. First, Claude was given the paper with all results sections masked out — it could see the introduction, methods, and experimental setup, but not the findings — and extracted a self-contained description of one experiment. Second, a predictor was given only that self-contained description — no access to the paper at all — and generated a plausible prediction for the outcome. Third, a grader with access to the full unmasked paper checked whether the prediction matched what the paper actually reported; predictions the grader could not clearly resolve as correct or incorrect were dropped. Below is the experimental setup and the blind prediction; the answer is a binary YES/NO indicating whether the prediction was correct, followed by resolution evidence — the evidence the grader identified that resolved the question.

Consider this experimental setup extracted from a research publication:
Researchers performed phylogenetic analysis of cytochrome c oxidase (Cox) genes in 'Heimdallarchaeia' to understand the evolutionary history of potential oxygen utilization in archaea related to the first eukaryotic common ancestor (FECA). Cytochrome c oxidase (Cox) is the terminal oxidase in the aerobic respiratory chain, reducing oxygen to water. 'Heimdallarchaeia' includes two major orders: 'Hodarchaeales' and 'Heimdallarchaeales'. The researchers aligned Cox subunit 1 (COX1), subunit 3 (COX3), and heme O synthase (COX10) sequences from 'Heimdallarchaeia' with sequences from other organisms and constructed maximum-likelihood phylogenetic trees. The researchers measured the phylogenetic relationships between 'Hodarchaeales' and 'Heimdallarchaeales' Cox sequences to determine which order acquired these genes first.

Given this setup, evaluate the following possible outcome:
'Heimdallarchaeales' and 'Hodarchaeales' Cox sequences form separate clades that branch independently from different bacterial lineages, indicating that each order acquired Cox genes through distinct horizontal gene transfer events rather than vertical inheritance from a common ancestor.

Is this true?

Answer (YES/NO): NO